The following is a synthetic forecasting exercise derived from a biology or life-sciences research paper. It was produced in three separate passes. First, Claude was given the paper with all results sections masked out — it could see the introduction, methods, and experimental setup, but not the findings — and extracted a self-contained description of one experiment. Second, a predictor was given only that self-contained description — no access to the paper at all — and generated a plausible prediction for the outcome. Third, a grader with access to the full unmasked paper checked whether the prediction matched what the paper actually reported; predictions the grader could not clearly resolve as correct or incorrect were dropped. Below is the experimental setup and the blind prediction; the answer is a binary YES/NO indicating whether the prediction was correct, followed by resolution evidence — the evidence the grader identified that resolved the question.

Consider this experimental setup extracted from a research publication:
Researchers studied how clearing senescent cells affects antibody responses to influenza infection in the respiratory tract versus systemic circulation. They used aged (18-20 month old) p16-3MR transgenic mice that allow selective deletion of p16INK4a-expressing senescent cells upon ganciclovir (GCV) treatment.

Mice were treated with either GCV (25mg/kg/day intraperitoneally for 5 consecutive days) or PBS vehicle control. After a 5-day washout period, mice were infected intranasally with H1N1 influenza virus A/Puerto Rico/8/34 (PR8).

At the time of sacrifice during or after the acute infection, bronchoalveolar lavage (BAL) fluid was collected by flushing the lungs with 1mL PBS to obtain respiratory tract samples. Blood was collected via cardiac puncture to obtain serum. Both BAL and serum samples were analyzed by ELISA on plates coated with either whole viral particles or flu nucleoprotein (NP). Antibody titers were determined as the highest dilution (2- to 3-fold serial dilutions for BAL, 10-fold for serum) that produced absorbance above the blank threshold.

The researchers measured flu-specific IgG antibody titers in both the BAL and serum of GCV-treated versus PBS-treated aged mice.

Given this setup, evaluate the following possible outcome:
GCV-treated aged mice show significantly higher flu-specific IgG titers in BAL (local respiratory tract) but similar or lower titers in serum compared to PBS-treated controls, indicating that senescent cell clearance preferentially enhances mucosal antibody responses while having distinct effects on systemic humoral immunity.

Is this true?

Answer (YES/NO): NO